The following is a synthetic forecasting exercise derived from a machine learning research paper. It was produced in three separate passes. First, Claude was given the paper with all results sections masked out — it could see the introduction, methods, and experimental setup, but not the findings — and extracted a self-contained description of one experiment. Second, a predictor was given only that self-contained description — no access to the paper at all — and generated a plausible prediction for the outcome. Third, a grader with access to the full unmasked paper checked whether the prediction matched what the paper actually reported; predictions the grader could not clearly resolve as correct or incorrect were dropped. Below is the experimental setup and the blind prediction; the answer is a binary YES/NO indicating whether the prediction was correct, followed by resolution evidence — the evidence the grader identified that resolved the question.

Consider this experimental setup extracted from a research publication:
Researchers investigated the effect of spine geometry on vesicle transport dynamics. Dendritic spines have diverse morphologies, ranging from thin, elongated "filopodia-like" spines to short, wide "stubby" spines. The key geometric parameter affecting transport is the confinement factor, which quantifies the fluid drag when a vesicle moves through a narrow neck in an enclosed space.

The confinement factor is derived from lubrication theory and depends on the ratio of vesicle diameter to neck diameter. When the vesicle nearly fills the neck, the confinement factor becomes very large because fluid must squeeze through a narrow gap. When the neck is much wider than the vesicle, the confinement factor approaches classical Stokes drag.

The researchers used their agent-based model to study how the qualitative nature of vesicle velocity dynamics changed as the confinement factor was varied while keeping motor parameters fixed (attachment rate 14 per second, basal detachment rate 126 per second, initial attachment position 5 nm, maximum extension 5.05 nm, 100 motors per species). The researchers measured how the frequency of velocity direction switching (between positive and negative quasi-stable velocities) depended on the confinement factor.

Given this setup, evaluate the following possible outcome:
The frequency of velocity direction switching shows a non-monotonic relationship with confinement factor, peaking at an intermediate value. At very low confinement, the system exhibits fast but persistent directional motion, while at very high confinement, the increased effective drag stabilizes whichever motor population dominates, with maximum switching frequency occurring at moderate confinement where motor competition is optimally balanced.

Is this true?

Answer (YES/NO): NO